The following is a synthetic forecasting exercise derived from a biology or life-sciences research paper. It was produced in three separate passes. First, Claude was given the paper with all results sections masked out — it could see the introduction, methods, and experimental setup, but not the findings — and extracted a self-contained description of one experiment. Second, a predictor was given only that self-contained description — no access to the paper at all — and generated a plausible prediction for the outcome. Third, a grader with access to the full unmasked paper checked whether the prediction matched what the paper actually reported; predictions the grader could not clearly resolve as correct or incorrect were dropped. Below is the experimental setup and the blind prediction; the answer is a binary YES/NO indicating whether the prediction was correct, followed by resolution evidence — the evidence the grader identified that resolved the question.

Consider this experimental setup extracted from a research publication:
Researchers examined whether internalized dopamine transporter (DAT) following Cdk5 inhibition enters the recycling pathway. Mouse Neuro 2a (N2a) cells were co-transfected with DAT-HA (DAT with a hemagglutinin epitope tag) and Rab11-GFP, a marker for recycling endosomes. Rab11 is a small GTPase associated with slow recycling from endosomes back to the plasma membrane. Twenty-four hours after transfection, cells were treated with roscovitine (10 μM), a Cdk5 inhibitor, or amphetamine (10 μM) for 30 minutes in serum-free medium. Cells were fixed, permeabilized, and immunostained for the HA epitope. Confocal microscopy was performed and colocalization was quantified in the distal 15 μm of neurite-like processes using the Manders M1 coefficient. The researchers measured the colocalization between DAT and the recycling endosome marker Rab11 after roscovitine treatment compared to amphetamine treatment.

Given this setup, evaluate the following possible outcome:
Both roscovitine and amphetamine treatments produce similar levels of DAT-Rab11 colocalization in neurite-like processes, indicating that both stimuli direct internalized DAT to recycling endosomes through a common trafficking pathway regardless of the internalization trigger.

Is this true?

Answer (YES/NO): NO